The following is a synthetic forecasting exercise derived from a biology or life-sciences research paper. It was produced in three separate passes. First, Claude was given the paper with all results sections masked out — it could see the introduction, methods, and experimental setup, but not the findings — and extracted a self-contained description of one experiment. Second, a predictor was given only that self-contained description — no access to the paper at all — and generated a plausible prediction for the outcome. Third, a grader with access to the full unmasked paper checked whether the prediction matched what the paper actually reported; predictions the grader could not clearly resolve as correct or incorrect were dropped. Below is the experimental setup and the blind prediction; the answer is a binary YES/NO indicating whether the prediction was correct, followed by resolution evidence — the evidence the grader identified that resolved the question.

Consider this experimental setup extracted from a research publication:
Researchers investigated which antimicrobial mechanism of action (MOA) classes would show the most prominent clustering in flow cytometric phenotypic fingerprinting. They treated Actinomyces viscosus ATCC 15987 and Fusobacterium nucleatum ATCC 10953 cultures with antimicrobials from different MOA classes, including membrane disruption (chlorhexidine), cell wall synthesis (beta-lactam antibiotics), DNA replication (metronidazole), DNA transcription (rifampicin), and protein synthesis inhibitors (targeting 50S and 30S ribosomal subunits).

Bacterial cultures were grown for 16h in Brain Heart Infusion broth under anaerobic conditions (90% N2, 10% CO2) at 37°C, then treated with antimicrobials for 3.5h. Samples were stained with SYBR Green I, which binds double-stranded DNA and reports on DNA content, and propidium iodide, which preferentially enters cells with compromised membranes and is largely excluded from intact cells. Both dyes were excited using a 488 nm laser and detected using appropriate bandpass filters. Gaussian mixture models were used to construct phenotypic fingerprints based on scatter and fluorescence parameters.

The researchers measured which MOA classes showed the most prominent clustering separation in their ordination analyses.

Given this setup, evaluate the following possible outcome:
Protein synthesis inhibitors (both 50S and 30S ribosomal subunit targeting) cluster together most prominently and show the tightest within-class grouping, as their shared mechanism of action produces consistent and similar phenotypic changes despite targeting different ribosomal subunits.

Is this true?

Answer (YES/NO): NO